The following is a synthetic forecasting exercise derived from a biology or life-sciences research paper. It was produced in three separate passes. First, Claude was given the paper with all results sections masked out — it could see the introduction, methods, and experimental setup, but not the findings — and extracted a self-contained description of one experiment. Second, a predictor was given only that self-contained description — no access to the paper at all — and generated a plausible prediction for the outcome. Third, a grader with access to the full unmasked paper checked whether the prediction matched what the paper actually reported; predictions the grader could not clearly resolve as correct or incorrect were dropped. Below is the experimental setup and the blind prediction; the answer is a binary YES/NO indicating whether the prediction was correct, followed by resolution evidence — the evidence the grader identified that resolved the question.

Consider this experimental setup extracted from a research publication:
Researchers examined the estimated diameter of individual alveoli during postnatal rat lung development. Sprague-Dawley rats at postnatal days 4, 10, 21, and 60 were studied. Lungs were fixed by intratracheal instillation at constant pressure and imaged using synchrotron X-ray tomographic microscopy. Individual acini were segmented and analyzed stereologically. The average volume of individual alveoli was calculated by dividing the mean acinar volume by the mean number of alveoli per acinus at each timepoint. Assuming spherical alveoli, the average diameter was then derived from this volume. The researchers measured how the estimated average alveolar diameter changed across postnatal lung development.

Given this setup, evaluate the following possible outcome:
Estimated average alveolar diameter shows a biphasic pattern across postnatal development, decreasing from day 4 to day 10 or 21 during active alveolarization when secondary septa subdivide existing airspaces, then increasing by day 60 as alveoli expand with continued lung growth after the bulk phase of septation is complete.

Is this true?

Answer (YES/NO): YES